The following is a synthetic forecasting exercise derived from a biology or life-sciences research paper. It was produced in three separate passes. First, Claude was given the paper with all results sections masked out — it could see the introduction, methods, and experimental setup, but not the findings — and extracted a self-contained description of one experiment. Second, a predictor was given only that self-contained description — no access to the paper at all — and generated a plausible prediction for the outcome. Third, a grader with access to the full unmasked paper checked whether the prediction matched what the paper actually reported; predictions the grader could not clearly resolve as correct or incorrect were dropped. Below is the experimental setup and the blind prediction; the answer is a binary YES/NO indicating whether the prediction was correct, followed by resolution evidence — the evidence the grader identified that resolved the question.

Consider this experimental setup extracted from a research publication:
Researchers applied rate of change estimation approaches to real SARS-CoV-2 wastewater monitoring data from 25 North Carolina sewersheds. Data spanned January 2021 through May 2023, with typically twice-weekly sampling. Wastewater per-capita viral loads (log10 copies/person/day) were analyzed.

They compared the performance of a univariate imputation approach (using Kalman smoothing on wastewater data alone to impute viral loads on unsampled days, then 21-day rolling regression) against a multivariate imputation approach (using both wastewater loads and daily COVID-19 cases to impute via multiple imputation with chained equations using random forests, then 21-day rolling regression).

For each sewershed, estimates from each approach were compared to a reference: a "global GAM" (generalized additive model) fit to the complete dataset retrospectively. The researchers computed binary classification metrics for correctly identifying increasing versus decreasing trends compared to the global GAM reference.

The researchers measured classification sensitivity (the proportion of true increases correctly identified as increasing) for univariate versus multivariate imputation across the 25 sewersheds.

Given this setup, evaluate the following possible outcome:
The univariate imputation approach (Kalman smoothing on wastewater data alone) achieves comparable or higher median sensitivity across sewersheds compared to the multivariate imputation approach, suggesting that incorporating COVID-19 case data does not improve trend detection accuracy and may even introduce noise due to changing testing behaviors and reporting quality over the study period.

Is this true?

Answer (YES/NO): YES